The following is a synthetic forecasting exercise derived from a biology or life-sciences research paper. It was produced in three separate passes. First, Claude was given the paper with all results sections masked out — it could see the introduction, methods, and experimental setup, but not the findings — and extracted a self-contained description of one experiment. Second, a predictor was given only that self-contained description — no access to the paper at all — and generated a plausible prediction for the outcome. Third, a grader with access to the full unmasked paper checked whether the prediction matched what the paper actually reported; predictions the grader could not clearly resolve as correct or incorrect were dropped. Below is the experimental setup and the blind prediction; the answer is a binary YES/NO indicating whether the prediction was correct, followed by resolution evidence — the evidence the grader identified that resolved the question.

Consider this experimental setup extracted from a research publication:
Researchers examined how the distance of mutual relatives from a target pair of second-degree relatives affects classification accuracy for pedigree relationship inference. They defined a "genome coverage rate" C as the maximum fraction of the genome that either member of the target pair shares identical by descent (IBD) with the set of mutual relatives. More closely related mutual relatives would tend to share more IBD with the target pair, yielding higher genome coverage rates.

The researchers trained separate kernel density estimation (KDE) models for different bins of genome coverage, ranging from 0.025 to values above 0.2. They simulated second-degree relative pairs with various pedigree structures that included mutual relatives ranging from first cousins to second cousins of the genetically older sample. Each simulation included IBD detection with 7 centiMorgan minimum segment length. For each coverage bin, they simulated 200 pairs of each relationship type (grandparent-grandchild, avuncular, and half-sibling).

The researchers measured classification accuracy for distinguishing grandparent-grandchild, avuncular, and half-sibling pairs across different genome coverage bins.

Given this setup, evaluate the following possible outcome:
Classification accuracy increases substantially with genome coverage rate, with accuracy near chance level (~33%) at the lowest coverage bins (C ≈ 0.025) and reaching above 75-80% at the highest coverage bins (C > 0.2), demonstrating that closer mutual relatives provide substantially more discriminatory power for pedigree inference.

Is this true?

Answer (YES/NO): NO